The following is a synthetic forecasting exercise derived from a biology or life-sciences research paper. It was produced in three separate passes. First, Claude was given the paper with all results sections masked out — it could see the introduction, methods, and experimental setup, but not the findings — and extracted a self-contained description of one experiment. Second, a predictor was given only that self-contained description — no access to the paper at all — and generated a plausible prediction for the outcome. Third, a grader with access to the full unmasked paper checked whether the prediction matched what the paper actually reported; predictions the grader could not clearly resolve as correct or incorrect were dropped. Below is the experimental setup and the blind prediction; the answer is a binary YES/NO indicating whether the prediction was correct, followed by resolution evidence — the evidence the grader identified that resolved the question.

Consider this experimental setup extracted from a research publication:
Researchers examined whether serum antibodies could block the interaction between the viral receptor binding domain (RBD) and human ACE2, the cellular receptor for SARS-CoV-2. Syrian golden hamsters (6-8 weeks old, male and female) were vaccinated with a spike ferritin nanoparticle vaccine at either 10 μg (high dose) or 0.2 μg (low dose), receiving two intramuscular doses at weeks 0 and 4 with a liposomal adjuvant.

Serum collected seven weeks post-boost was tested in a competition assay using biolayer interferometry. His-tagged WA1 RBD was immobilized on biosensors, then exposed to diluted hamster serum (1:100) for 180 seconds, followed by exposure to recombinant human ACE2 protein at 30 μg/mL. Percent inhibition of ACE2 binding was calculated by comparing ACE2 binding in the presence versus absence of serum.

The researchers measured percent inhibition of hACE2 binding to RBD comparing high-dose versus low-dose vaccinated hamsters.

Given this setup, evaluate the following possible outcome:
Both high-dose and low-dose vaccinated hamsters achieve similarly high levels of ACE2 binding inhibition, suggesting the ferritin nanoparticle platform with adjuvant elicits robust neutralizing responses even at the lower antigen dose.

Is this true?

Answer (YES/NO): YES